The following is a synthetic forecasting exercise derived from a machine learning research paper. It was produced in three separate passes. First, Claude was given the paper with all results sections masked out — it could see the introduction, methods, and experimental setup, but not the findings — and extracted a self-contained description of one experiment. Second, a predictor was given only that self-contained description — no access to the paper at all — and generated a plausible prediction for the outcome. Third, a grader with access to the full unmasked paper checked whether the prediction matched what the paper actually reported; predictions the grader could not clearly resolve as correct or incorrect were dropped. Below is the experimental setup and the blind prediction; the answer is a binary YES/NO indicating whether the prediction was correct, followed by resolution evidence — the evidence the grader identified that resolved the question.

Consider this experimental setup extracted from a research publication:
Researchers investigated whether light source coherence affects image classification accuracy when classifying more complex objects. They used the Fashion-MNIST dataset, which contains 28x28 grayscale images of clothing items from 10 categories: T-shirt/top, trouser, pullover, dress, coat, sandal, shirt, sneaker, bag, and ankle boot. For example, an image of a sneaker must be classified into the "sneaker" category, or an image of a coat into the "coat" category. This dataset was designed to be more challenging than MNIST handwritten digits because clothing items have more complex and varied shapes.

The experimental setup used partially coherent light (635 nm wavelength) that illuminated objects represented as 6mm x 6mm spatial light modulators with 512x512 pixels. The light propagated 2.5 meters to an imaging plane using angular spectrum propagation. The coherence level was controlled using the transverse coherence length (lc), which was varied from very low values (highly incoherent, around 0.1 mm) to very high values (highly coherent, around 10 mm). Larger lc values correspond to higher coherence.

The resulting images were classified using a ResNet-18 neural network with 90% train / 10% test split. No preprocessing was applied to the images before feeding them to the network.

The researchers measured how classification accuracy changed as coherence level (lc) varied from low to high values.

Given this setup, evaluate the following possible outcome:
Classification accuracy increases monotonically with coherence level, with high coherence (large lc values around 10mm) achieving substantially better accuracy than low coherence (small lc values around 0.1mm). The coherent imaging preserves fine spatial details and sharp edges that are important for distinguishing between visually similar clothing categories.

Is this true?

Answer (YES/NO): YES